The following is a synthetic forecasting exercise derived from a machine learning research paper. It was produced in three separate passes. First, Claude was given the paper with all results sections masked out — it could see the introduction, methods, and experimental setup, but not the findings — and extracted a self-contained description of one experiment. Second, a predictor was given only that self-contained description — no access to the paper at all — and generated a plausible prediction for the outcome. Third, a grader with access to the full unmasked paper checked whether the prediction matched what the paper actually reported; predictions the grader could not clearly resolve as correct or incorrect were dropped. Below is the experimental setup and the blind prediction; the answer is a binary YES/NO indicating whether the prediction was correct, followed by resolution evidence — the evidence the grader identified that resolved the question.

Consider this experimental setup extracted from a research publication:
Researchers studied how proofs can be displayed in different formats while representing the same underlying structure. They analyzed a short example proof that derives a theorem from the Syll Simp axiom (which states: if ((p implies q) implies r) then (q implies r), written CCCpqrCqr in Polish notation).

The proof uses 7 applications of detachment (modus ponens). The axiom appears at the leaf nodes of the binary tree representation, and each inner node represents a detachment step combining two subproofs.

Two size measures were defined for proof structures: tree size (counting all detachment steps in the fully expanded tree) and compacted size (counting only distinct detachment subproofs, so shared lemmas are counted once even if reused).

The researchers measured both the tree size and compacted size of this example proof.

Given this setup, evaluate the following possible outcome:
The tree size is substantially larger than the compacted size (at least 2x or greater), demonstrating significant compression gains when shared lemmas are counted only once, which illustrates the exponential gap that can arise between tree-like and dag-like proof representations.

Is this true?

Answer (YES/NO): NO